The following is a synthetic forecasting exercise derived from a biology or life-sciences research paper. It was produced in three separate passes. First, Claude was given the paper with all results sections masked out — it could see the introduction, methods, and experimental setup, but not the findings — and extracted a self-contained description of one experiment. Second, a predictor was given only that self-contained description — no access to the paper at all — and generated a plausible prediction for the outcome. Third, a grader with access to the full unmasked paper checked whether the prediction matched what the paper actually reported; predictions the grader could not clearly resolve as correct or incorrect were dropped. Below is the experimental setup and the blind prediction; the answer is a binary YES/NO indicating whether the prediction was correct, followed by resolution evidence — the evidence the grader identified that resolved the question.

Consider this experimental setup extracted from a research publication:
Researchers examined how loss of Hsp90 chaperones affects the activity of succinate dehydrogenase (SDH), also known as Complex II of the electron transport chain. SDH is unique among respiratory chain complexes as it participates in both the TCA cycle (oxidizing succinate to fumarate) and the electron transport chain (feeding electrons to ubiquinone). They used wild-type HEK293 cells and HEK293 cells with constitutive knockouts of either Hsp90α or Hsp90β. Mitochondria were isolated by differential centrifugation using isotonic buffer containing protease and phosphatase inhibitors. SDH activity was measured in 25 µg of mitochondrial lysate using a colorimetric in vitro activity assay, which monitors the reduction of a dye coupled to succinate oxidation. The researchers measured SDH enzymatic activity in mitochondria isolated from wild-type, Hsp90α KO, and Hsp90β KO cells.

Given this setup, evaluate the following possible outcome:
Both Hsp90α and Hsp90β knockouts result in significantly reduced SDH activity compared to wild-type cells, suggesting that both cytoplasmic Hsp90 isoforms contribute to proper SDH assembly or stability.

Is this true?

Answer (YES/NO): NO